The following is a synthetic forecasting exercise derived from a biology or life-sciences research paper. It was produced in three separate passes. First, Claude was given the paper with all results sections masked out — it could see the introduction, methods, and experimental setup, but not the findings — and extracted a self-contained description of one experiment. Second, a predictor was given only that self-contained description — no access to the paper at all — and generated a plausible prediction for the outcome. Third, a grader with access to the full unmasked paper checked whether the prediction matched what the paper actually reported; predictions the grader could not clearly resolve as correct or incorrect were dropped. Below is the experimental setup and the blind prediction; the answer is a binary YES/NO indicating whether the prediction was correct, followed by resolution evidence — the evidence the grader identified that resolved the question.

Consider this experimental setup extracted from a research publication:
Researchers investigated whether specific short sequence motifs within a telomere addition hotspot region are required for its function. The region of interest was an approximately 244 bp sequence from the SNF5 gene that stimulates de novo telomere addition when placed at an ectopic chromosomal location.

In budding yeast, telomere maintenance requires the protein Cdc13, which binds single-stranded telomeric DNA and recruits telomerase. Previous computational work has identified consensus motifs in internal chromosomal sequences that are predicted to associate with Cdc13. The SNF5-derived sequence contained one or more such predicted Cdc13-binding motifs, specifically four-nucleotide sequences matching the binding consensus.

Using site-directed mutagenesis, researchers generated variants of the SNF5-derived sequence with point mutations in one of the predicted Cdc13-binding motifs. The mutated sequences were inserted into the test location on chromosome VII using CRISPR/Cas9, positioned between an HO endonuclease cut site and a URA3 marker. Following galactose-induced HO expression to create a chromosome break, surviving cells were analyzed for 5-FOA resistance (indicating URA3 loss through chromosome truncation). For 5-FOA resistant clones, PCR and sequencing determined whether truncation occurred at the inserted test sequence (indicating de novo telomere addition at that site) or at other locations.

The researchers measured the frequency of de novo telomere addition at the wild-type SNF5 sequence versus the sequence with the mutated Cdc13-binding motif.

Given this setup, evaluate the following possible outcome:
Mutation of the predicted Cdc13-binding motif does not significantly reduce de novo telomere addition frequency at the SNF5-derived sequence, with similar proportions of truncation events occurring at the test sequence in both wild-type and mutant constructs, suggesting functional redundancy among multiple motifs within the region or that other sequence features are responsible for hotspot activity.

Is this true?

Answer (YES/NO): NO